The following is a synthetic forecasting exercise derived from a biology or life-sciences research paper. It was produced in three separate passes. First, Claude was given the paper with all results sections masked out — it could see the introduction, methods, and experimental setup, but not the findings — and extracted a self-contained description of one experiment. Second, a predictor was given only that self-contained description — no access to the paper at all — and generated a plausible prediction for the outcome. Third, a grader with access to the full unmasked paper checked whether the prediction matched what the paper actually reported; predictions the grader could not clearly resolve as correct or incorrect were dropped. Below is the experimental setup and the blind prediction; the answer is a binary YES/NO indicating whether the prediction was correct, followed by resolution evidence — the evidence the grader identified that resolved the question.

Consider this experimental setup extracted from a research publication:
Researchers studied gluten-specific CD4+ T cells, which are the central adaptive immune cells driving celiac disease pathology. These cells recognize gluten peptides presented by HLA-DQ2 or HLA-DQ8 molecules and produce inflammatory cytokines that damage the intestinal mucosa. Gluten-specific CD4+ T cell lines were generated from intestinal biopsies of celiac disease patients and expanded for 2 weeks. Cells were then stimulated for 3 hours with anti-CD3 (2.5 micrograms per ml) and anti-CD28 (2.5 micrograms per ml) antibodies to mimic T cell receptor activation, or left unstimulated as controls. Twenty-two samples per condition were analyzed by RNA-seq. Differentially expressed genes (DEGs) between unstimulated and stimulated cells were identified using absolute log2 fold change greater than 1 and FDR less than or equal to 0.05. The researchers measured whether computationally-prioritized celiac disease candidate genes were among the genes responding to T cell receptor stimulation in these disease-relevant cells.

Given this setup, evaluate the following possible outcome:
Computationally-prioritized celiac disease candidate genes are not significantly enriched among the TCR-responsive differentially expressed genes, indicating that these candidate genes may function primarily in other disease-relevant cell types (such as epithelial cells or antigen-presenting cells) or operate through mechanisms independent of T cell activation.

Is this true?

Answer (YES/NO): NO